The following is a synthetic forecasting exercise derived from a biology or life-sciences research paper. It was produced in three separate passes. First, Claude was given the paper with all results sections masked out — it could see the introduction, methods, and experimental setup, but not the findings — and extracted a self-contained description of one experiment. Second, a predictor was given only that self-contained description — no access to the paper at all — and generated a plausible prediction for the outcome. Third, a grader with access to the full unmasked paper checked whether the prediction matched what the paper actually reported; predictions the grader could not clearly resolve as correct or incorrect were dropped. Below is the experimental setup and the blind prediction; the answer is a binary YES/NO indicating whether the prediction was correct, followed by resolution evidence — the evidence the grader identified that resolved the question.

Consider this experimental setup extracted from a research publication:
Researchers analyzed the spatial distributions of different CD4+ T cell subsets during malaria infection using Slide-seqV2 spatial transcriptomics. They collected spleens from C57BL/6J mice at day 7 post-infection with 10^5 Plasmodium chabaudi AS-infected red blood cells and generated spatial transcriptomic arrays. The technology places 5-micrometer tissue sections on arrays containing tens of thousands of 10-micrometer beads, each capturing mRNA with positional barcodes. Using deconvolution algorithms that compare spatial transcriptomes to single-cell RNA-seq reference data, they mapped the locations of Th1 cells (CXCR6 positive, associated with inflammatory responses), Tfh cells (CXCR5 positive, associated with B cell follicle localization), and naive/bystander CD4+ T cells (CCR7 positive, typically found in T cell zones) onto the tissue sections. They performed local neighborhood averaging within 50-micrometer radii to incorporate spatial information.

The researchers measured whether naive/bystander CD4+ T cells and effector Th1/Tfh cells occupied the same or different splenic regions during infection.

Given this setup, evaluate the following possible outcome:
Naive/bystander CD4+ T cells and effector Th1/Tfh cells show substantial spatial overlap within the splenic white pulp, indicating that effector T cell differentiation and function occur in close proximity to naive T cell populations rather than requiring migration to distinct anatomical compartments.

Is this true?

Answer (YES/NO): NO